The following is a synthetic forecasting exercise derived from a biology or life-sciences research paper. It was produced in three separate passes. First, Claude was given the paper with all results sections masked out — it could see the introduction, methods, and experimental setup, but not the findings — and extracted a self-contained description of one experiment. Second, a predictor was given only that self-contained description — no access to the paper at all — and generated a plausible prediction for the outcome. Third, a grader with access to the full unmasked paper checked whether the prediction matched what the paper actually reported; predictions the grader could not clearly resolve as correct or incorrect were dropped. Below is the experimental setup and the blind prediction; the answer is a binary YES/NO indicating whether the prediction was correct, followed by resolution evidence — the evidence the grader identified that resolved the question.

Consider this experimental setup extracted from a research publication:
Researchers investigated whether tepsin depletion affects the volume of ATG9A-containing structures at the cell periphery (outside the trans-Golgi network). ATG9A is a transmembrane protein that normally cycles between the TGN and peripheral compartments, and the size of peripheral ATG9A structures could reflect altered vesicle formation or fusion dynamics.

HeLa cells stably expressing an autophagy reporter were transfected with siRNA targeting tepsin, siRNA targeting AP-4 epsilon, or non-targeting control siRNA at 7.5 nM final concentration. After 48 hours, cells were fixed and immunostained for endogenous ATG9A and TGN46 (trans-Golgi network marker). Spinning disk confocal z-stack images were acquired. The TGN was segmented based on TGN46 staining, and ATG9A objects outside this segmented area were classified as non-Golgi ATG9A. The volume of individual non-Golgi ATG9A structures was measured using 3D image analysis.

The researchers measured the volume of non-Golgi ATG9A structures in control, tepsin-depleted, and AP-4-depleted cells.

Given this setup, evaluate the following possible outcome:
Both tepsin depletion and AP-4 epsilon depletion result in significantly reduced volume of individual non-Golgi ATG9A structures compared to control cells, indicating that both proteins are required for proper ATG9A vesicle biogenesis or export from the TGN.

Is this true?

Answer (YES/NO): NO